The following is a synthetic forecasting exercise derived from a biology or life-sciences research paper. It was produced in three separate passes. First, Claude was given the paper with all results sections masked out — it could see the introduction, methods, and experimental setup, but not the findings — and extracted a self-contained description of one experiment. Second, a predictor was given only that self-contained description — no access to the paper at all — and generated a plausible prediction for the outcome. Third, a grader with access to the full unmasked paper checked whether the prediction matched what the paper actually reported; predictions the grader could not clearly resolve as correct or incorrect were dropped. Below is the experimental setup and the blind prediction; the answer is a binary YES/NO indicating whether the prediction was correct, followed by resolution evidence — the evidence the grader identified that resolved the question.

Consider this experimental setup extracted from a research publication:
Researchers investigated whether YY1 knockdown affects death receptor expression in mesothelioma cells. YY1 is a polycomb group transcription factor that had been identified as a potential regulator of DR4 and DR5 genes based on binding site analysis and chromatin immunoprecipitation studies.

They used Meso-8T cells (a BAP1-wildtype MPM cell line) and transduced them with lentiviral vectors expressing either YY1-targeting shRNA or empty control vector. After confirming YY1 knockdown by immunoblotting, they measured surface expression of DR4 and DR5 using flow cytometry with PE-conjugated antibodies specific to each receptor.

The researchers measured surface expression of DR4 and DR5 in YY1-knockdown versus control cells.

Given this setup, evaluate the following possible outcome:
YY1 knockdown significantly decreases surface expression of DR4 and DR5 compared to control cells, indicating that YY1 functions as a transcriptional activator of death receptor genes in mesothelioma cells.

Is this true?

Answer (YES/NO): NO